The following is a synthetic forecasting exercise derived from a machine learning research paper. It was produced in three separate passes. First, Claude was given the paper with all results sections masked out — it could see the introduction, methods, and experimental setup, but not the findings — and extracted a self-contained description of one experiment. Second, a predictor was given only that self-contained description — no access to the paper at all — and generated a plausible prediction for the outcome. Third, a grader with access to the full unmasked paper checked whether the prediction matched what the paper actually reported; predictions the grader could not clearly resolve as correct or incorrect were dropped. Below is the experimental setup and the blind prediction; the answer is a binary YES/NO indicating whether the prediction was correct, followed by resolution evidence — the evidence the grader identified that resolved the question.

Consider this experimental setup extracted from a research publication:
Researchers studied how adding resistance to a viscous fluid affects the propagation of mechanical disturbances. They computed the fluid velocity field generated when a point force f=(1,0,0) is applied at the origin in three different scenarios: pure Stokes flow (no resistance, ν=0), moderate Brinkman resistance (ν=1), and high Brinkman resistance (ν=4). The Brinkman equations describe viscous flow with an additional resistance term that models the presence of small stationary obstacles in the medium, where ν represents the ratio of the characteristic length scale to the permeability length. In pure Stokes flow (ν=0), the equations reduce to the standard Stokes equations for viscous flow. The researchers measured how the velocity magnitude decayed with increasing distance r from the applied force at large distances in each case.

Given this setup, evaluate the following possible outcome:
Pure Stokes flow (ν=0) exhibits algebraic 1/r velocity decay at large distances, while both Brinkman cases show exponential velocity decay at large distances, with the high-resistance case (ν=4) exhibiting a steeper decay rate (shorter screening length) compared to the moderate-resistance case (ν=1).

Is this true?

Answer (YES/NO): NO